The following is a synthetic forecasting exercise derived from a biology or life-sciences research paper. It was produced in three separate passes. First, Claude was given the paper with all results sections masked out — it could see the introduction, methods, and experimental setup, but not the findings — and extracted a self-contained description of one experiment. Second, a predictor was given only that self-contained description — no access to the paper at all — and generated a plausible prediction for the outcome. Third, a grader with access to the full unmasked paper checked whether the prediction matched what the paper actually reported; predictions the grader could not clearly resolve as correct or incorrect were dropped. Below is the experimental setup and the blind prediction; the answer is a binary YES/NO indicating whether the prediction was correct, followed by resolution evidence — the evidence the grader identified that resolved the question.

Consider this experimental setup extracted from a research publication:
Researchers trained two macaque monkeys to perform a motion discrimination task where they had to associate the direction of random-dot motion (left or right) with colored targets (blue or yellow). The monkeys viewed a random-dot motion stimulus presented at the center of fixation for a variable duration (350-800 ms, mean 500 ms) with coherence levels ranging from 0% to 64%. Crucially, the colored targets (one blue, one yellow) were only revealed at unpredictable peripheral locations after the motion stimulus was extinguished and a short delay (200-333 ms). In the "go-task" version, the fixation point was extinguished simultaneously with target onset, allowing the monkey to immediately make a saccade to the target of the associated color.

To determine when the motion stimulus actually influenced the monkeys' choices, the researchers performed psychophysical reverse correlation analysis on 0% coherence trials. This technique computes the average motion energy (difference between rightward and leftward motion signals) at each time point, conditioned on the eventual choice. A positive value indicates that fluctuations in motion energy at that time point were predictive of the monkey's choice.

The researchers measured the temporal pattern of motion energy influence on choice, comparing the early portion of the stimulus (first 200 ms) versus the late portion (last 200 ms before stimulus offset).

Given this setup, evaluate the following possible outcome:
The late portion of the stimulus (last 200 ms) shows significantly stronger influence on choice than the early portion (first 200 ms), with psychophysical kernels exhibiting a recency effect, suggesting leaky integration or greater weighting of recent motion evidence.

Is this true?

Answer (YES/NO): NO